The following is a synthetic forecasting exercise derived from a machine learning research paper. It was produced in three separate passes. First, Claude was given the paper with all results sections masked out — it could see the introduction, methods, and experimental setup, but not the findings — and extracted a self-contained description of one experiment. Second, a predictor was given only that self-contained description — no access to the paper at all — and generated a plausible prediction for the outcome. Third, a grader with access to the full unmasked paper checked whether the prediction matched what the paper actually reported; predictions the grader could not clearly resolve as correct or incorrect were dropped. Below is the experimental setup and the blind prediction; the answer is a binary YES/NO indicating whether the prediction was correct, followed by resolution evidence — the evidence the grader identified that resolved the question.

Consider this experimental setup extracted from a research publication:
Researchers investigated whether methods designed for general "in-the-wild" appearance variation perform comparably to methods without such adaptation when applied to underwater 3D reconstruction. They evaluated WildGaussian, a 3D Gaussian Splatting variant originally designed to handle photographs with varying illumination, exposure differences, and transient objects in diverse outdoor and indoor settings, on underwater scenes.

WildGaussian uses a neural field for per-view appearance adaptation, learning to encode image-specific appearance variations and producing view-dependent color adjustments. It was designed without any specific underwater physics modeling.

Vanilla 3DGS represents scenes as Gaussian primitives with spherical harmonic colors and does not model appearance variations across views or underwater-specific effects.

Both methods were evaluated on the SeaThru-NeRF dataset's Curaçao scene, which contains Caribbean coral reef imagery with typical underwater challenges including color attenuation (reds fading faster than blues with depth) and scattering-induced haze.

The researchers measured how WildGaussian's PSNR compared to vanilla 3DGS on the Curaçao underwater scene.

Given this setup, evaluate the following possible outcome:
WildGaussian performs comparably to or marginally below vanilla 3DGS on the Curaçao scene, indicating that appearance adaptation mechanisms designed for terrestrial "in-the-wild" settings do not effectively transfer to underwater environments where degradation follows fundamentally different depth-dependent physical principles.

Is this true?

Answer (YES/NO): NO